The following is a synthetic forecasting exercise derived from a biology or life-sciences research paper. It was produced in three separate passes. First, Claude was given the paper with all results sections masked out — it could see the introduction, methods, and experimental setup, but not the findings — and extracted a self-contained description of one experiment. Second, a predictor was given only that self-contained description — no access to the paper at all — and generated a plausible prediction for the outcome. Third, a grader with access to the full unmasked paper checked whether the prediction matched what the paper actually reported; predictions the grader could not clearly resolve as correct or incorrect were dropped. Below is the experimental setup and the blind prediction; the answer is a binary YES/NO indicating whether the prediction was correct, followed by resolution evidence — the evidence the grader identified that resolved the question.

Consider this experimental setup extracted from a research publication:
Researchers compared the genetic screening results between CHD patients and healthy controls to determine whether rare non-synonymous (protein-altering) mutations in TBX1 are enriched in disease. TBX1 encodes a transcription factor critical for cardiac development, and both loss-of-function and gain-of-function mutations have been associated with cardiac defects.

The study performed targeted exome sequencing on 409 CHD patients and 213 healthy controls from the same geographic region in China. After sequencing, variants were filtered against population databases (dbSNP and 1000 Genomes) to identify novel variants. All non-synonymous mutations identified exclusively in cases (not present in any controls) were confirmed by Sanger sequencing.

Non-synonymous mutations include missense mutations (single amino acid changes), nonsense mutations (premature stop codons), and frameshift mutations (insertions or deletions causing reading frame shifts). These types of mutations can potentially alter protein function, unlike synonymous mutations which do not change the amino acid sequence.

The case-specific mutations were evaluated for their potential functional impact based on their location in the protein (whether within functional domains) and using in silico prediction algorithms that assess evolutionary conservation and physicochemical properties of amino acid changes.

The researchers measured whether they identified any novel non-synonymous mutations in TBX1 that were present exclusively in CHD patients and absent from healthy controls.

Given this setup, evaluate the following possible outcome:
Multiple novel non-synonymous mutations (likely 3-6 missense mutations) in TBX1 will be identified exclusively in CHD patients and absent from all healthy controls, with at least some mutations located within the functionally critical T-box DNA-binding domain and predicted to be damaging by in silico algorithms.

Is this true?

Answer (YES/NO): YES